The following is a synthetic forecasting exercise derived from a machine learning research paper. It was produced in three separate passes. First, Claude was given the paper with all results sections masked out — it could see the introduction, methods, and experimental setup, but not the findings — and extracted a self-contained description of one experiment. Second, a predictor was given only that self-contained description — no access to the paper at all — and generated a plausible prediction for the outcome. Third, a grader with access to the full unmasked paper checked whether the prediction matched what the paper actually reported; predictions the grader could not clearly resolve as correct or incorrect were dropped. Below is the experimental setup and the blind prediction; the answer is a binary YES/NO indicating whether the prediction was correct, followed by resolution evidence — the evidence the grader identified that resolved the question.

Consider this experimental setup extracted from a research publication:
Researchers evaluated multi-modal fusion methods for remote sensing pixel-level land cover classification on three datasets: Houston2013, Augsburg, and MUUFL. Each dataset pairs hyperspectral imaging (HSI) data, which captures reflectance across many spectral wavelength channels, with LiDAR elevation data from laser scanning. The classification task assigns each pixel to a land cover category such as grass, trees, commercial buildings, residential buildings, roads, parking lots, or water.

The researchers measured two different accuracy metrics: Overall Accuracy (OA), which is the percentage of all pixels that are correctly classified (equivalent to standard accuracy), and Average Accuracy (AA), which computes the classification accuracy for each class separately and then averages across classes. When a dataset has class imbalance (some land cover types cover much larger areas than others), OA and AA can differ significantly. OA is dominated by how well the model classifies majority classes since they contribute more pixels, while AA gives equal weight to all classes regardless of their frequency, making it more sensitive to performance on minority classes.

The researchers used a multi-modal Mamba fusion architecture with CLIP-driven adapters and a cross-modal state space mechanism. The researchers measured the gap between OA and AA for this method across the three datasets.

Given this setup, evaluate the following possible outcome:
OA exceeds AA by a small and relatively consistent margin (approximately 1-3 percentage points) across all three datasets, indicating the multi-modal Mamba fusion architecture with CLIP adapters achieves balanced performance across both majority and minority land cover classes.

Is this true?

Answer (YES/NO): NO